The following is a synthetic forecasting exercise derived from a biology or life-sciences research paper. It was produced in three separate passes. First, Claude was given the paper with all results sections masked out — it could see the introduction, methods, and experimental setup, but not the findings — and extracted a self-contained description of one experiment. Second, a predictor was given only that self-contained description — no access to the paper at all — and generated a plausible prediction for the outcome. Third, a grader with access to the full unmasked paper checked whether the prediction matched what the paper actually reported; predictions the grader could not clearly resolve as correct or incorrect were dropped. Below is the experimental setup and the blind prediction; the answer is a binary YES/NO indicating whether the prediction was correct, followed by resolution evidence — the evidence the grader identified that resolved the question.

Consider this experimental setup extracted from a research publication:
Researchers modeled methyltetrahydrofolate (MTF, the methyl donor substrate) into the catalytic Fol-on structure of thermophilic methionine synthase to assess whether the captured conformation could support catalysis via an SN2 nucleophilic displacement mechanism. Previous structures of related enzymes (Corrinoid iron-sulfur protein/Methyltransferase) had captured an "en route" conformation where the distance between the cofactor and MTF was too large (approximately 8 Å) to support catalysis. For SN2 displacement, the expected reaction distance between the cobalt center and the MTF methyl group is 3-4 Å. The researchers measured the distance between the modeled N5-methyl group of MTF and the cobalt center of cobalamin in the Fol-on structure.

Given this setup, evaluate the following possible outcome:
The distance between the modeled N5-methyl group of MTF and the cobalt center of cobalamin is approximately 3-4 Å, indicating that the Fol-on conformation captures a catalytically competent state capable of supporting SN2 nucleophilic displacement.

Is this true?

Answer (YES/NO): YES